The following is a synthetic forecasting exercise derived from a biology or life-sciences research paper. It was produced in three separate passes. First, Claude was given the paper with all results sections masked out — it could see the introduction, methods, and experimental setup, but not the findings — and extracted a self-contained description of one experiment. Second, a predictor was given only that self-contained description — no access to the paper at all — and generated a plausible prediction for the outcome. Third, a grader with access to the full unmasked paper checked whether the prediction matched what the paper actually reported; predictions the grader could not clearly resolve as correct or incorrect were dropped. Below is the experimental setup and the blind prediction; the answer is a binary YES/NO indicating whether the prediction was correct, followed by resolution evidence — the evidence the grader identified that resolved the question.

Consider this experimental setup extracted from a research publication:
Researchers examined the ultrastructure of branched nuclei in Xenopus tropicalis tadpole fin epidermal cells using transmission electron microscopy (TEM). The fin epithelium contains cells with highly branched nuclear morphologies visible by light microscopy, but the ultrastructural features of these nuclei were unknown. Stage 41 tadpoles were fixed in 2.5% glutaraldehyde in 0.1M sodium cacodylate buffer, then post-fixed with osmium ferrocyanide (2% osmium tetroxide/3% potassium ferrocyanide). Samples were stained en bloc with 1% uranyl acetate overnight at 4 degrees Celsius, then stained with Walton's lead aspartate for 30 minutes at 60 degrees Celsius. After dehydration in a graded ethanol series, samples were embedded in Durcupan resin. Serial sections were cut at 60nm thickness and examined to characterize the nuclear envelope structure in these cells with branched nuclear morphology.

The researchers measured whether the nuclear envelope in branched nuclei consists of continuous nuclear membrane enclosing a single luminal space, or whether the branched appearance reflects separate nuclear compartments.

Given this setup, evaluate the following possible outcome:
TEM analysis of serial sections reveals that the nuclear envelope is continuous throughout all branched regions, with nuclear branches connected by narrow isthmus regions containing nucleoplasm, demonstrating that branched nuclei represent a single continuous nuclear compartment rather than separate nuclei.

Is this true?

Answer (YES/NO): NO